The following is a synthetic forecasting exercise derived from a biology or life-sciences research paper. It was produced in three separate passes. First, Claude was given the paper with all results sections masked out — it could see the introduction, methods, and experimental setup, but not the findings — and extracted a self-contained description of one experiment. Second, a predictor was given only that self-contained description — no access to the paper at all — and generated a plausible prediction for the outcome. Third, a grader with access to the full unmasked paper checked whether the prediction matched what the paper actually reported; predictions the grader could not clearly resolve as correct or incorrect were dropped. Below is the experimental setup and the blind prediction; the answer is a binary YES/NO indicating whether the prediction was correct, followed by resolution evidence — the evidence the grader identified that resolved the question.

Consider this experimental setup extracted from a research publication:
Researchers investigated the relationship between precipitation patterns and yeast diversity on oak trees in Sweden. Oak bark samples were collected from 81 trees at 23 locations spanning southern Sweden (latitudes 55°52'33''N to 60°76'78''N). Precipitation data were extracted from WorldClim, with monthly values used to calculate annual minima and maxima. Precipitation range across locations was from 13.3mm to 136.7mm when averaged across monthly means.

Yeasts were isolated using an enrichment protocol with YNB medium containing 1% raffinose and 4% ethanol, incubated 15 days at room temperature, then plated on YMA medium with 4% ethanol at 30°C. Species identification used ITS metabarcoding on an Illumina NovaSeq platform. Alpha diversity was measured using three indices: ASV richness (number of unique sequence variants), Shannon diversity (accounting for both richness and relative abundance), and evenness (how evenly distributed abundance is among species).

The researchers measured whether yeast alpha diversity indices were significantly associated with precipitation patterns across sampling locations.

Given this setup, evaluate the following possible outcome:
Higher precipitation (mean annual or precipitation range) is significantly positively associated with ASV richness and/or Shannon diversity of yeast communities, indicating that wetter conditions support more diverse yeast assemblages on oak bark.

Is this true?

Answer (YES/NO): NO